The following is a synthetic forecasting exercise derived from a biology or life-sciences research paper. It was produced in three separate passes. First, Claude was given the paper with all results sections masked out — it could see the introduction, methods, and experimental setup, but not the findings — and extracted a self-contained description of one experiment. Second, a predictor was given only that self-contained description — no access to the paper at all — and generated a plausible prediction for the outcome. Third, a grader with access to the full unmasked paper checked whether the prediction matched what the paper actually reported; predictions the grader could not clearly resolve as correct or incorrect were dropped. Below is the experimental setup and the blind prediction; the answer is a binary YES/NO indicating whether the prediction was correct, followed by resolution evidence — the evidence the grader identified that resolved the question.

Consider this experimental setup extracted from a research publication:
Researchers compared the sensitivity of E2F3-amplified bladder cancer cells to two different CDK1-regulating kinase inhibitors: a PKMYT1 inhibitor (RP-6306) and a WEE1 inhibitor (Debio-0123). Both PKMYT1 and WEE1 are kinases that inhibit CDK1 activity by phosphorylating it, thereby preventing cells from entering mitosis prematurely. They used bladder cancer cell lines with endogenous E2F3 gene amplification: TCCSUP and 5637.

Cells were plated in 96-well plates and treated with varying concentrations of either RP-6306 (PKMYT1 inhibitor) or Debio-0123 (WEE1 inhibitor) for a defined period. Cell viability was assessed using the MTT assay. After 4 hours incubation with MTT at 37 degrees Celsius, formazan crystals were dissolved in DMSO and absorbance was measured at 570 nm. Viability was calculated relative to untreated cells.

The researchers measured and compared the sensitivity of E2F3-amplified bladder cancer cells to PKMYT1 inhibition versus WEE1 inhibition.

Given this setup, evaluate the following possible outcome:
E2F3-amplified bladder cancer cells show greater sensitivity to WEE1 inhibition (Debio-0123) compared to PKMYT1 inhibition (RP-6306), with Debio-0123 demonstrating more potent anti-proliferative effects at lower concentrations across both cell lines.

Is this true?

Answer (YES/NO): NO